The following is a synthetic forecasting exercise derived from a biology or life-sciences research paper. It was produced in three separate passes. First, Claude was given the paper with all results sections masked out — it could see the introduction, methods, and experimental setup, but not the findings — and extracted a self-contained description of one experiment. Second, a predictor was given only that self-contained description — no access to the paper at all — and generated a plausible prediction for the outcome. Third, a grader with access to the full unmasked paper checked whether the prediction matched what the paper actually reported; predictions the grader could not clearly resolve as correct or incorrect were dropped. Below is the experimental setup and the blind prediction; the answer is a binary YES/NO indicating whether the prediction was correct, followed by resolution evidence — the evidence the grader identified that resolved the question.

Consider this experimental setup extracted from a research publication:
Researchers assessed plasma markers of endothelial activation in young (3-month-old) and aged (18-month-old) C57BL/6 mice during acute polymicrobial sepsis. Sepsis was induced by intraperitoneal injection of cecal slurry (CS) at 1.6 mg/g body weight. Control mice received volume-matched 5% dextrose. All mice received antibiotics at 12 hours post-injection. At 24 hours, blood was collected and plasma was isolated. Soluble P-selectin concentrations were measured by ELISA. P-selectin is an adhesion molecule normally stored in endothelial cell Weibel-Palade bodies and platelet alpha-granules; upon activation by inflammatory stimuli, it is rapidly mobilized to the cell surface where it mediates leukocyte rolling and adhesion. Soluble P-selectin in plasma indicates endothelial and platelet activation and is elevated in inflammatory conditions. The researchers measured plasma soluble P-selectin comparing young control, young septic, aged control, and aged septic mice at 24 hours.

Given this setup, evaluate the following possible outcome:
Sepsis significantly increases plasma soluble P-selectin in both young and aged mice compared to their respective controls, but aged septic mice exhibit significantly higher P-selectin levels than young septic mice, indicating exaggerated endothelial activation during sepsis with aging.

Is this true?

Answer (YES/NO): YES